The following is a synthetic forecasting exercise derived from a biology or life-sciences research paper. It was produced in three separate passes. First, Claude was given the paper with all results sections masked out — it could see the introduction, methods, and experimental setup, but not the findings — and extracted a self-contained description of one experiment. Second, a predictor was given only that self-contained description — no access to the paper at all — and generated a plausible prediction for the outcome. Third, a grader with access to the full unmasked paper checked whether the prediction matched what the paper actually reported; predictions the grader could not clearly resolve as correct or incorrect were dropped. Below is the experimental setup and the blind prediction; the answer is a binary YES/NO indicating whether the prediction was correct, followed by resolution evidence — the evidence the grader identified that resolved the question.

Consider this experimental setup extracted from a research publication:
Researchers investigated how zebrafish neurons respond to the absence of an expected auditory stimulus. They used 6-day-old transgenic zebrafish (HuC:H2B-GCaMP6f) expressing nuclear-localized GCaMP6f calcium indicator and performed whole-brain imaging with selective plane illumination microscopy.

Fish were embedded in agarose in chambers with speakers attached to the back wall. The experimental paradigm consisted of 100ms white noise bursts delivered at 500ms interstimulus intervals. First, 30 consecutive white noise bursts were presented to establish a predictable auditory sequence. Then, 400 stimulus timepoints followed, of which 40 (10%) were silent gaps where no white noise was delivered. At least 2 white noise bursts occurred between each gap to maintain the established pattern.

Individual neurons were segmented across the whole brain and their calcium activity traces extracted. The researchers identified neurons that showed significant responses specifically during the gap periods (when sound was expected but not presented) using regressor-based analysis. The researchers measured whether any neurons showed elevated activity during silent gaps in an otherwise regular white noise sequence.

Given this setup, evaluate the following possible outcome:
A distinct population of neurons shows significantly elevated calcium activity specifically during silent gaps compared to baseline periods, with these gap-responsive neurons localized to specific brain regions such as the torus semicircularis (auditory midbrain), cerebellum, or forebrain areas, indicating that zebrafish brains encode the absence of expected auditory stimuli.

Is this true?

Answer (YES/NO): NO